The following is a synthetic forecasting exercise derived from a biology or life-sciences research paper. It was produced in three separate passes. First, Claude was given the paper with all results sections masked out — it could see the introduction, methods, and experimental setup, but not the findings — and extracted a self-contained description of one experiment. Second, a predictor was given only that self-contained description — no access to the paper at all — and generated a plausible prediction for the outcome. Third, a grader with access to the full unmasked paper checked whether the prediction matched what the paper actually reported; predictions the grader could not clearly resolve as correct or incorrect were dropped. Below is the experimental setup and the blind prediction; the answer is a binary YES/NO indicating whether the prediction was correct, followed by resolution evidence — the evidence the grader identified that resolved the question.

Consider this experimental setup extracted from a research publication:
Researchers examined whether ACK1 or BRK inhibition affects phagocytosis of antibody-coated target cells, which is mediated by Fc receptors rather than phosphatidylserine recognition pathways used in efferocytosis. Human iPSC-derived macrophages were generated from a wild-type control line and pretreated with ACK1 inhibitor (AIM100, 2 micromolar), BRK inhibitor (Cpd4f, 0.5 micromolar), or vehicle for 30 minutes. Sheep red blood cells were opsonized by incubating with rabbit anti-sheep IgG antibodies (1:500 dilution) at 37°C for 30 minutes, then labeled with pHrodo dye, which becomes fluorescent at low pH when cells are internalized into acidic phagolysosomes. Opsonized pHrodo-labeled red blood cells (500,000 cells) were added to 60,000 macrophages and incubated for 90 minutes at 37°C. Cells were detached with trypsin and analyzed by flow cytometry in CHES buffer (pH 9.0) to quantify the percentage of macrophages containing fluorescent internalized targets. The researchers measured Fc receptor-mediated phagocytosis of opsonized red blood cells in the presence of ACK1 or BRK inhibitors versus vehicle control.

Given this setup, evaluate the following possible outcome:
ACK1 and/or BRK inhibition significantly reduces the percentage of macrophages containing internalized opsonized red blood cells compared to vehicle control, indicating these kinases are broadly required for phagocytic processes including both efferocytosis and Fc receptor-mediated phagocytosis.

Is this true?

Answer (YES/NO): NO